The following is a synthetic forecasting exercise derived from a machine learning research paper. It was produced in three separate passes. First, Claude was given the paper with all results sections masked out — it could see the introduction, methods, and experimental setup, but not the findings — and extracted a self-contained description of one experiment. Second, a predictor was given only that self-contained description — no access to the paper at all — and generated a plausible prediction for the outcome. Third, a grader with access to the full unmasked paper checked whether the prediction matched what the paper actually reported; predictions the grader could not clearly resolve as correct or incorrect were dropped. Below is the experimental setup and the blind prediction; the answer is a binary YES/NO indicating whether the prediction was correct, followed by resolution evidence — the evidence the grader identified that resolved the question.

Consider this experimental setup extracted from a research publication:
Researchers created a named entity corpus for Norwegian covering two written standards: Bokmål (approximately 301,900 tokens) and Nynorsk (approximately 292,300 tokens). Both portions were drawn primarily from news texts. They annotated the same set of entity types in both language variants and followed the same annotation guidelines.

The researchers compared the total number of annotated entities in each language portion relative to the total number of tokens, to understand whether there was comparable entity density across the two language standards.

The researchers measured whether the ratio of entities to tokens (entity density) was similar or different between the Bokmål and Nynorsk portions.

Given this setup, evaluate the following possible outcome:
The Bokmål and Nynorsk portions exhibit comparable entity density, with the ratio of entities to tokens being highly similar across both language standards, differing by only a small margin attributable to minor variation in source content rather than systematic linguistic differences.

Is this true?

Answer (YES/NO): YES